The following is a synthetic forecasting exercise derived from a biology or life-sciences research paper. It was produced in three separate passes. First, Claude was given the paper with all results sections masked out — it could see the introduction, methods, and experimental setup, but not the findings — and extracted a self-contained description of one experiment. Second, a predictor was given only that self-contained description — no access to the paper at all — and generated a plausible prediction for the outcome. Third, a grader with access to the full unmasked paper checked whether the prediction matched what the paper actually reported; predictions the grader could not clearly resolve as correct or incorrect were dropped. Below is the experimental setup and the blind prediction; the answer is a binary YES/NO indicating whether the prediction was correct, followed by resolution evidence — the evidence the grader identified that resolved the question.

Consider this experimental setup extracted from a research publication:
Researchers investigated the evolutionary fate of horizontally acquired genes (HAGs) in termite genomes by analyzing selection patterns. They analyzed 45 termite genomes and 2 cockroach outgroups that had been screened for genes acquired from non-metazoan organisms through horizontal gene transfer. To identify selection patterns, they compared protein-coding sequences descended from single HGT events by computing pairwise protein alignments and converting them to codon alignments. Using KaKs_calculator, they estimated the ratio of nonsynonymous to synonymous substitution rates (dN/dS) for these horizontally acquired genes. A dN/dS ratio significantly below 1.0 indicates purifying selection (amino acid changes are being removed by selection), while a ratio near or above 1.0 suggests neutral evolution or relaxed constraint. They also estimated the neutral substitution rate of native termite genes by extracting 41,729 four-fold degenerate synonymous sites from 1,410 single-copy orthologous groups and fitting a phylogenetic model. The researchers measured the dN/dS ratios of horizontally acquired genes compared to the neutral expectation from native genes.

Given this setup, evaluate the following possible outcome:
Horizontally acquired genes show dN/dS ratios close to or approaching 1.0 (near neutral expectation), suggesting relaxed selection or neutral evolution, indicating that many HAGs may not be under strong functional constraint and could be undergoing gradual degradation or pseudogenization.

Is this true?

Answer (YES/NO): NO